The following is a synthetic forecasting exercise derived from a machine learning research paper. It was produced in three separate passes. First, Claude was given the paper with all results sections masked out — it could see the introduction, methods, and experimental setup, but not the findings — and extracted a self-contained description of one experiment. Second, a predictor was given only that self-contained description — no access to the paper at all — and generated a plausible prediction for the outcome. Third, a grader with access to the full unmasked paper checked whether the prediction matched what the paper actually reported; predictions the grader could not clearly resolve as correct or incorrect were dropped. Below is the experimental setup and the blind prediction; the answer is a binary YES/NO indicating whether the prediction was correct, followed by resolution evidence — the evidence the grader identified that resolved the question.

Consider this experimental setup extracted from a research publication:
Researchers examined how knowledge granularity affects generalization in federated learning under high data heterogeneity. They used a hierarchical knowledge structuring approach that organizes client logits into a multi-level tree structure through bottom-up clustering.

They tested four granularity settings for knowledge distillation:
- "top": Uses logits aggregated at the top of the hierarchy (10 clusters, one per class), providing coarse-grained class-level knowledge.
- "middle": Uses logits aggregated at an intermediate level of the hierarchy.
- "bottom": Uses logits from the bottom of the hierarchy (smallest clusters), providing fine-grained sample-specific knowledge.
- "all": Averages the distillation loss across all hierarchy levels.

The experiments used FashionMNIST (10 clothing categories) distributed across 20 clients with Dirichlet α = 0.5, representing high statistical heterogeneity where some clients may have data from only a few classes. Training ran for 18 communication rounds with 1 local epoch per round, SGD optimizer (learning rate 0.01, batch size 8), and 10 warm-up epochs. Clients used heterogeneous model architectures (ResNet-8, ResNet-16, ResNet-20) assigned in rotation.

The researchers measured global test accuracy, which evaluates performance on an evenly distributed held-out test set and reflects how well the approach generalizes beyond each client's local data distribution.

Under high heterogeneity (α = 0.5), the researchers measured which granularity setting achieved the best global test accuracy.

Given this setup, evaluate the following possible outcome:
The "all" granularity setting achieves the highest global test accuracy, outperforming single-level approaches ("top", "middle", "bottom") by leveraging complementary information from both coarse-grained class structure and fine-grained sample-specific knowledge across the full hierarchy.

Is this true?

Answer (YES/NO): NO